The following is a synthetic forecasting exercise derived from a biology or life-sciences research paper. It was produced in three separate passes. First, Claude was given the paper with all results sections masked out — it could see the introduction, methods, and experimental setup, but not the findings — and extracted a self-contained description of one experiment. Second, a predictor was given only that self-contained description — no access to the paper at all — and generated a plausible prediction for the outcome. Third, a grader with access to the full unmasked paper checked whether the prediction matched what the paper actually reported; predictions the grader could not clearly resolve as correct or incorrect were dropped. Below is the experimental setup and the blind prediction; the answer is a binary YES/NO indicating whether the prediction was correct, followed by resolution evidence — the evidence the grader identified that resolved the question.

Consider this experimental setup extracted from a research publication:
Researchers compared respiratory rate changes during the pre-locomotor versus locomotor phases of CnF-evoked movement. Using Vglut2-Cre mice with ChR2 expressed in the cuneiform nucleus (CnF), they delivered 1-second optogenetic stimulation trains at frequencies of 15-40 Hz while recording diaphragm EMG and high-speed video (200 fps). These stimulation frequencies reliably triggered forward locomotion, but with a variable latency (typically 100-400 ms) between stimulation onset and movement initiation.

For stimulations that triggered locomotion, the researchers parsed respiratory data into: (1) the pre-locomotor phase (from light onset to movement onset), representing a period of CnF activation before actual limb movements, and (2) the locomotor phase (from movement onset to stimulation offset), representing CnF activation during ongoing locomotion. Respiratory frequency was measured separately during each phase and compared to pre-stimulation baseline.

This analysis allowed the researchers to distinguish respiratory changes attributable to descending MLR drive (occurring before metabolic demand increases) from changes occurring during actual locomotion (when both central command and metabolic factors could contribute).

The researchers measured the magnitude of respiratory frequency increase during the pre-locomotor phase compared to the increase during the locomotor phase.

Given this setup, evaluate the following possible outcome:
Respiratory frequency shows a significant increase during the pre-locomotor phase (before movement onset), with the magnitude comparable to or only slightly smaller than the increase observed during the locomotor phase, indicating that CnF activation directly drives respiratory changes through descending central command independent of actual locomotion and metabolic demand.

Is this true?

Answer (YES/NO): NO